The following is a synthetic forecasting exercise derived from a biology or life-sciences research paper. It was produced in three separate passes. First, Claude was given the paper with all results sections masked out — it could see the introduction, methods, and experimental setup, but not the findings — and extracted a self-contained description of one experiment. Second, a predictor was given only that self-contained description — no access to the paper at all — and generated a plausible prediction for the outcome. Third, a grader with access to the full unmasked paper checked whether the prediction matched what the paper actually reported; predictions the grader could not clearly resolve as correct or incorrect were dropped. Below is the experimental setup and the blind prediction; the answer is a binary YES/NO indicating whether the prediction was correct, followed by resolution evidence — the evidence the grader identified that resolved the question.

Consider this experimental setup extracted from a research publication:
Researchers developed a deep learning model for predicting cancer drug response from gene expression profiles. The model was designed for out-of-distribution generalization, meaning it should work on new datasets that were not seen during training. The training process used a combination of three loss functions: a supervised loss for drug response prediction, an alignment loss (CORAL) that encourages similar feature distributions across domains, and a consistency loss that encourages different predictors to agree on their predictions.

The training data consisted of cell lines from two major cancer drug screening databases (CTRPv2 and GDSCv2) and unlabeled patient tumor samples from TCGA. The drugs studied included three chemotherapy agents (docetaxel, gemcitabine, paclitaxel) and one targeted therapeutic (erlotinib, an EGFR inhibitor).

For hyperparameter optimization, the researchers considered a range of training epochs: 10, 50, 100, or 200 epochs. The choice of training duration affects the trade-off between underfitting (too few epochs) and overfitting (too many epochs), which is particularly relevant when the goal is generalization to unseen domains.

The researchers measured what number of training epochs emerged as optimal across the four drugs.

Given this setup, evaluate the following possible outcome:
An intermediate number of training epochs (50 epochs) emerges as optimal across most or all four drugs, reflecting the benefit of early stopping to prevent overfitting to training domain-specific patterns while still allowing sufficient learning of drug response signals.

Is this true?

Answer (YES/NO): NO